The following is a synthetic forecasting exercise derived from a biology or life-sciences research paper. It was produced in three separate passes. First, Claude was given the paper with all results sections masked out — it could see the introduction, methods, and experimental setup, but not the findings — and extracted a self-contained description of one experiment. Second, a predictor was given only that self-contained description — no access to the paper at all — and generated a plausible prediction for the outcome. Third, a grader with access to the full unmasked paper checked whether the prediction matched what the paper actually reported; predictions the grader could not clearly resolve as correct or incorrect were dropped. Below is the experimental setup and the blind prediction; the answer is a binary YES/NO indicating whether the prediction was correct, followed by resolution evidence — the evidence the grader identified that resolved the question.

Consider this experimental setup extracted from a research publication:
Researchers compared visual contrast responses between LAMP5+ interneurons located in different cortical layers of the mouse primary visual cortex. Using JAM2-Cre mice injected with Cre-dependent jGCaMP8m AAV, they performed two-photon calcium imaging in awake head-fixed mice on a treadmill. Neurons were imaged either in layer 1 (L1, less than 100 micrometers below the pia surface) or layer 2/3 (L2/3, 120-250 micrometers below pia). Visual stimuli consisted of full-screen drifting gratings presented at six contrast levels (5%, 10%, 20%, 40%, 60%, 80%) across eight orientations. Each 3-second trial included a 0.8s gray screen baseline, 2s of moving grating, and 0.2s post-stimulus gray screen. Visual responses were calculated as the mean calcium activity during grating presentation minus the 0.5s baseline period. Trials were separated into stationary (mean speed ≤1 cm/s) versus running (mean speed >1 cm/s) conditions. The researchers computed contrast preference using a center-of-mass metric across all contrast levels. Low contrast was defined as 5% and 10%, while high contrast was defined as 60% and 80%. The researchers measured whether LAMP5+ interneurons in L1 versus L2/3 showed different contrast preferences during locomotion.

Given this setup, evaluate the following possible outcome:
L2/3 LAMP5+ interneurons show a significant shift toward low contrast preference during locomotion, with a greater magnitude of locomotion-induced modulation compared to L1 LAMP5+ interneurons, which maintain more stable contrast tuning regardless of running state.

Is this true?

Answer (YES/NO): NO